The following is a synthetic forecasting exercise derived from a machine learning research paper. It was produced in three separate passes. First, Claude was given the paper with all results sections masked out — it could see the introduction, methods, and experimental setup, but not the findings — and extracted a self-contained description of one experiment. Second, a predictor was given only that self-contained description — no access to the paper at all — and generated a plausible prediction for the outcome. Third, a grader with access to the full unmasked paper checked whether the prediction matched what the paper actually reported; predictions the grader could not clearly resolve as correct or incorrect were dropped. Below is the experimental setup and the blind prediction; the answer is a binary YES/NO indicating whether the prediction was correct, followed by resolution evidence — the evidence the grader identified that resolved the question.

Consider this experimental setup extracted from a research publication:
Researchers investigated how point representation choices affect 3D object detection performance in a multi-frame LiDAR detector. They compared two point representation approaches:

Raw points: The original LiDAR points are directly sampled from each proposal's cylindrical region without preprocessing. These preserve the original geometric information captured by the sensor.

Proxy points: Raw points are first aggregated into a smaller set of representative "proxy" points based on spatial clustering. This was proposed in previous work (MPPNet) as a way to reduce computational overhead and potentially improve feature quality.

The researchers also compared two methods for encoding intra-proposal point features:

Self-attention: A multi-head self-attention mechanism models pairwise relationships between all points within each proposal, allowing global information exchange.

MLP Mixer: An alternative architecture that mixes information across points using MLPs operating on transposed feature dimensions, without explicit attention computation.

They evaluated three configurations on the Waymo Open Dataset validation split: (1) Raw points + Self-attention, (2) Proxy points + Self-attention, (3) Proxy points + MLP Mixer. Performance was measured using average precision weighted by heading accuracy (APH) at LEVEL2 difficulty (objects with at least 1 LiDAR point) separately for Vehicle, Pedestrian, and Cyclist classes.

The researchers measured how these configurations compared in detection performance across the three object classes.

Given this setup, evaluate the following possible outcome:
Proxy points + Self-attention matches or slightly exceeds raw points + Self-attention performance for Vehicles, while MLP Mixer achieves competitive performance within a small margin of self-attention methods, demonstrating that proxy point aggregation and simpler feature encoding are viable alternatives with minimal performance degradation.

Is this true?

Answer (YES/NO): NO